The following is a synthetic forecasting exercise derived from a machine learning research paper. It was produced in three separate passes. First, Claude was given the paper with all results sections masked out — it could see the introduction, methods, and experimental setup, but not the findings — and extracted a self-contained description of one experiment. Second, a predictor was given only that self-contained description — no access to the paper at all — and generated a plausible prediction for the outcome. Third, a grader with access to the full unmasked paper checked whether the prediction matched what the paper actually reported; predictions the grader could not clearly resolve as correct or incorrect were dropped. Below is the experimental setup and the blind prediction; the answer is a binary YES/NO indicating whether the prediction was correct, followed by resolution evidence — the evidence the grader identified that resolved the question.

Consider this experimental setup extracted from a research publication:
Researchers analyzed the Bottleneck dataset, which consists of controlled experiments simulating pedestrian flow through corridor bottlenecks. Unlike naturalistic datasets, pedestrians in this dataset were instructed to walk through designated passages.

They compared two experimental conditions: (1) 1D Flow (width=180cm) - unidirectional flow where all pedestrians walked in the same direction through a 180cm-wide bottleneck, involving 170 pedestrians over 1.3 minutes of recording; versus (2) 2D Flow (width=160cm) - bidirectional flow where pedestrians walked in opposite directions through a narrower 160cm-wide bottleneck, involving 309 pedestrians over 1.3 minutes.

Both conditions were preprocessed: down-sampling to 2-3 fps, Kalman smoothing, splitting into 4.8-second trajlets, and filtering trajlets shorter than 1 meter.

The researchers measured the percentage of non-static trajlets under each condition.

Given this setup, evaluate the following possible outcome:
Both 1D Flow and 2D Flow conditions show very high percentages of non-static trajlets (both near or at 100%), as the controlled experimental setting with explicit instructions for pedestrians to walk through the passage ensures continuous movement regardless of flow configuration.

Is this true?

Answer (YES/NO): YES